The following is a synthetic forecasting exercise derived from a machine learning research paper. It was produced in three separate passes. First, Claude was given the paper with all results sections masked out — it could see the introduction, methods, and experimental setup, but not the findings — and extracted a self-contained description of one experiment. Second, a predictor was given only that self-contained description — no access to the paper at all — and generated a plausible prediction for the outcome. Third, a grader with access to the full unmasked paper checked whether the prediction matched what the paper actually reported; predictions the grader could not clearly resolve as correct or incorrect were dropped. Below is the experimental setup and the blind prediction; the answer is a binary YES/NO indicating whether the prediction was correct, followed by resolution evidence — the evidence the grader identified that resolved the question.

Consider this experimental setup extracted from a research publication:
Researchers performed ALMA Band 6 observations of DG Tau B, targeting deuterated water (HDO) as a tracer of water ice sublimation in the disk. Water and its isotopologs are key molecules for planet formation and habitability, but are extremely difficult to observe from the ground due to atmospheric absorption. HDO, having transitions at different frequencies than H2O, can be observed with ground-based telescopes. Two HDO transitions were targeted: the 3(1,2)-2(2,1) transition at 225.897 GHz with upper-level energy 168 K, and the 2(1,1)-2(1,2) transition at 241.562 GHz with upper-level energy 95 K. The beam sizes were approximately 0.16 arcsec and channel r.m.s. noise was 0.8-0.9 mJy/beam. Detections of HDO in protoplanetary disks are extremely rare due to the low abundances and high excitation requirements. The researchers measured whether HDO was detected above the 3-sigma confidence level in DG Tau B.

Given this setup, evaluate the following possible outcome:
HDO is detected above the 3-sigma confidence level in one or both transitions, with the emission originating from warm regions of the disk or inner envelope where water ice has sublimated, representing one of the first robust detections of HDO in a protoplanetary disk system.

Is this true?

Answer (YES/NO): NO